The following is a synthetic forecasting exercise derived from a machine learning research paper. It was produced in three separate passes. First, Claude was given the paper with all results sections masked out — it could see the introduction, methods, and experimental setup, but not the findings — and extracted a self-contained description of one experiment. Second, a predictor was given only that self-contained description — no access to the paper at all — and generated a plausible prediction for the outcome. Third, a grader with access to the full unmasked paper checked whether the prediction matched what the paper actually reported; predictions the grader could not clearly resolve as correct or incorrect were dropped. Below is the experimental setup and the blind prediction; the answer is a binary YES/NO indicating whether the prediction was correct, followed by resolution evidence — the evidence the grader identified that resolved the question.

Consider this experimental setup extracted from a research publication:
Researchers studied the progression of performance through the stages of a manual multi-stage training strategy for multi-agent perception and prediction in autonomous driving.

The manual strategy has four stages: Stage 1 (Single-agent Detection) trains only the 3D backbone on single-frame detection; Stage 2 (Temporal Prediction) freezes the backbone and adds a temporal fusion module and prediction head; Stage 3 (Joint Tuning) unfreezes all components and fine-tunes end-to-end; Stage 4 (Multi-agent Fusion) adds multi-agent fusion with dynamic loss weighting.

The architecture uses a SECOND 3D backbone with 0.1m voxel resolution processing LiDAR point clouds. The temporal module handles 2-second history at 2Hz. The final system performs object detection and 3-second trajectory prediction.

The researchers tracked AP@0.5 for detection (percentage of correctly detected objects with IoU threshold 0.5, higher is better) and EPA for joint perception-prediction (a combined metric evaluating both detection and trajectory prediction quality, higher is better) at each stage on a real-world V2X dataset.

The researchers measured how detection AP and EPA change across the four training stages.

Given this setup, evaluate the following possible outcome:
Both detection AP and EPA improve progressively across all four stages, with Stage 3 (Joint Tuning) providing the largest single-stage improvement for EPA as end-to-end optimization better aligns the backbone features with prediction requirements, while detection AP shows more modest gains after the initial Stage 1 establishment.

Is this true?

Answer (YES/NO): NO